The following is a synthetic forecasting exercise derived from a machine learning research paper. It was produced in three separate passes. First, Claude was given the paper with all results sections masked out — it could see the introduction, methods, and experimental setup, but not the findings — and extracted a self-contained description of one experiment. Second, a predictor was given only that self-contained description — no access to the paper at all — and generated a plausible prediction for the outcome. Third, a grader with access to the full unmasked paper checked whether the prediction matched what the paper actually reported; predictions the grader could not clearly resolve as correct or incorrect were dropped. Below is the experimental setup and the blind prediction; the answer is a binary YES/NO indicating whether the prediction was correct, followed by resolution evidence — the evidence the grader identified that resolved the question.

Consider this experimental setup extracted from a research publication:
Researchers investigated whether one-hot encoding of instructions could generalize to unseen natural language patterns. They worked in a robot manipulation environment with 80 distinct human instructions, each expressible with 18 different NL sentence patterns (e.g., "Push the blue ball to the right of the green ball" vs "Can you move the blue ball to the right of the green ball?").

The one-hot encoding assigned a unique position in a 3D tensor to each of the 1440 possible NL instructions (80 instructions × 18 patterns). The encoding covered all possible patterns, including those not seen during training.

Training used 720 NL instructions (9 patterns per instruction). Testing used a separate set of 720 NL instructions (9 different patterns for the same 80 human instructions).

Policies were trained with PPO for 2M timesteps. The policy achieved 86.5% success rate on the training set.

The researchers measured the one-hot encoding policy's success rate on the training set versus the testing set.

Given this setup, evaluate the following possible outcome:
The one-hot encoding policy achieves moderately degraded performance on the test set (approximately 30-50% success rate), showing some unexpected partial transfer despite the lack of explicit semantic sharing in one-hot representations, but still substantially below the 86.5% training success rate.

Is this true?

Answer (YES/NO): YES